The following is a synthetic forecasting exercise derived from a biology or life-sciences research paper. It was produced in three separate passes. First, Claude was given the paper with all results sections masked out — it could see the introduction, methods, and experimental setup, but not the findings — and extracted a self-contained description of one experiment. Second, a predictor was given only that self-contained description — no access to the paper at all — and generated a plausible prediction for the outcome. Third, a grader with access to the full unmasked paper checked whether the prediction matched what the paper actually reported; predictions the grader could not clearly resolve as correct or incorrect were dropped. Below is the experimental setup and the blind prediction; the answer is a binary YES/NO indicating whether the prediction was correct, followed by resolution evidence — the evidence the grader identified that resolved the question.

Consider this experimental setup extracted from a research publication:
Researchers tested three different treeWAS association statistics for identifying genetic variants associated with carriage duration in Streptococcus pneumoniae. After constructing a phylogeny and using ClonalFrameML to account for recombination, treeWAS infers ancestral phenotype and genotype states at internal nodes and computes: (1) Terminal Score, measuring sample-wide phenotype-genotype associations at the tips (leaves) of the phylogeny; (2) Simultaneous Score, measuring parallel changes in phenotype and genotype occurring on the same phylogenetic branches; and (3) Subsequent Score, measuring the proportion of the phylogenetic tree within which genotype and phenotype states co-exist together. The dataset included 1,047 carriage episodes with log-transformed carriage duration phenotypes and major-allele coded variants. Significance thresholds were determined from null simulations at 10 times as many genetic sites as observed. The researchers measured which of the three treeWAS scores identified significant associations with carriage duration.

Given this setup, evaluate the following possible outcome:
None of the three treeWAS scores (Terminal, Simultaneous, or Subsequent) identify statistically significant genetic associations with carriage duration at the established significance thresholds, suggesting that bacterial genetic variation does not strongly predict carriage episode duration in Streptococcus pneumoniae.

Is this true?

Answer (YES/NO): NO